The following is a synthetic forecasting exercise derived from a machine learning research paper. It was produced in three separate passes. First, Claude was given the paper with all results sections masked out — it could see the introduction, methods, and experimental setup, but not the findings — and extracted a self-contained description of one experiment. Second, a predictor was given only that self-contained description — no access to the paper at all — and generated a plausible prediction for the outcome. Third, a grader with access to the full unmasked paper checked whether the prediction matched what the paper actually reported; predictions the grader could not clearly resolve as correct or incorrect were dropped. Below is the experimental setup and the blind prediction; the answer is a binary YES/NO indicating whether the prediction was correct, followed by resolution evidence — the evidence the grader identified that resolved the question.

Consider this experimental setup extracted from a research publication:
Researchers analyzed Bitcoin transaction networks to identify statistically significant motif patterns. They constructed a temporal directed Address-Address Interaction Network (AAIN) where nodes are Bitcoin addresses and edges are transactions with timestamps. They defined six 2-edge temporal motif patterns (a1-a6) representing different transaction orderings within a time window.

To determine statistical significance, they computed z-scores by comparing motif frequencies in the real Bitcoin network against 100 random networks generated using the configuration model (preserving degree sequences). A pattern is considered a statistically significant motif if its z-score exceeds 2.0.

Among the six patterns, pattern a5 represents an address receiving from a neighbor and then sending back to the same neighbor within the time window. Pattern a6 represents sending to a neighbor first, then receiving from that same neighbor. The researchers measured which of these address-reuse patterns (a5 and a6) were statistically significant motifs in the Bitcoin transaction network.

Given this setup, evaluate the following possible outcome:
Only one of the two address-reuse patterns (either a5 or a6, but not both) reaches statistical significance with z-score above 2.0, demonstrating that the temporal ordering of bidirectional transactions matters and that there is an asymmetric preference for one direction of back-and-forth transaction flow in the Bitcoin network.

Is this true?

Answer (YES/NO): NO